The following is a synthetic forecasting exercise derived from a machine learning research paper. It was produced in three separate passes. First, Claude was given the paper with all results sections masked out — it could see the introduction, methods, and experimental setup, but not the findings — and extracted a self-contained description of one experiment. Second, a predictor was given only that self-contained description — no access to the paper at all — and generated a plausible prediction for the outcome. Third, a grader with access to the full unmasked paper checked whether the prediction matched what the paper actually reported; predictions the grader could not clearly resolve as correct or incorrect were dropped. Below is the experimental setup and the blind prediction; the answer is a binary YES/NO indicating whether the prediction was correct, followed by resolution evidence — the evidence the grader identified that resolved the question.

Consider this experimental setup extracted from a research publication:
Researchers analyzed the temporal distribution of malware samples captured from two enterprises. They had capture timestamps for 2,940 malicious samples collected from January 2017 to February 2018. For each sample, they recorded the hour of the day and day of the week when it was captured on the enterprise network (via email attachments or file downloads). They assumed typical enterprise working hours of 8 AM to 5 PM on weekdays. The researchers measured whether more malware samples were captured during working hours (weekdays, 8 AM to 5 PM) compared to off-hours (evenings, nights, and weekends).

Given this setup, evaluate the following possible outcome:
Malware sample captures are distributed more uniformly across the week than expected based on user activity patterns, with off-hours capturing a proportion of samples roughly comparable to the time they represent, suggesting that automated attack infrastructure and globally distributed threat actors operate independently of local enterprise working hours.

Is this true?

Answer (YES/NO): NO